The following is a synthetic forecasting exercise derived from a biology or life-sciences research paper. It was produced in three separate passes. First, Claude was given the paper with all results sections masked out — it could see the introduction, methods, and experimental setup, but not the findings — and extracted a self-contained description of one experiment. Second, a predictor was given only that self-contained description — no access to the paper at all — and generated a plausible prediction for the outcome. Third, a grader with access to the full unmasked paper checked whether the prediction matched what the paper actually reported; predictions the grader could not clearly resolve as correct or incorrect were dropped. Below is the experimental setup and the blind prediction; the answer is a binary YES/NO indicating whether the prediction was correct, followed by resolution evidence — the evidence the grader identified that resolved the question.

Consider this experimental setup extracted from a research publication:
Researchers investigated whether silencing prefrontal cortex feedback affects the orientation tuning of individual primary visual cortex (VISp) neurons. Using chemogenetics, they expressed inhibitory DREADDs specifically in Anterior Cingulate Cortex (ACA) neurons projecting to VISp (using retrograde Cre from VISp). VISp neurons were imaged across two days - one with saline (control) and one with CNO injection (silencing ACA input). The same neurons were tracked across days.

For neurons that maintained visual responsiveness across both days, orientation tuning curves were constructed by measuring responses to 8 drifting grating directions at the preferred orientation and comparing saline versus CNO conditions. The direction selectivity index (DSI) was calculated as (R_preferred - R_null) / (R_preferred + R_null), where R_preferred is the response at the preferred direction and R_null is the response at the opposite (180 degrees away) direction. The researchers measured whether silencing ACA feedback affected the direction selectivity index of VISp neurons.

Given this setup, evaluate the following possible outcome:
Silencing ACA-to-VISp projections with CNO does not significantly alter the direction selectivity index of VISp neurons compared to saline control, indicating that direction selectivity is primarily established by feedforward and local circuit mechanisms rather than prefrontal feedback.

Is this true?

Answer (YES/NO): NO